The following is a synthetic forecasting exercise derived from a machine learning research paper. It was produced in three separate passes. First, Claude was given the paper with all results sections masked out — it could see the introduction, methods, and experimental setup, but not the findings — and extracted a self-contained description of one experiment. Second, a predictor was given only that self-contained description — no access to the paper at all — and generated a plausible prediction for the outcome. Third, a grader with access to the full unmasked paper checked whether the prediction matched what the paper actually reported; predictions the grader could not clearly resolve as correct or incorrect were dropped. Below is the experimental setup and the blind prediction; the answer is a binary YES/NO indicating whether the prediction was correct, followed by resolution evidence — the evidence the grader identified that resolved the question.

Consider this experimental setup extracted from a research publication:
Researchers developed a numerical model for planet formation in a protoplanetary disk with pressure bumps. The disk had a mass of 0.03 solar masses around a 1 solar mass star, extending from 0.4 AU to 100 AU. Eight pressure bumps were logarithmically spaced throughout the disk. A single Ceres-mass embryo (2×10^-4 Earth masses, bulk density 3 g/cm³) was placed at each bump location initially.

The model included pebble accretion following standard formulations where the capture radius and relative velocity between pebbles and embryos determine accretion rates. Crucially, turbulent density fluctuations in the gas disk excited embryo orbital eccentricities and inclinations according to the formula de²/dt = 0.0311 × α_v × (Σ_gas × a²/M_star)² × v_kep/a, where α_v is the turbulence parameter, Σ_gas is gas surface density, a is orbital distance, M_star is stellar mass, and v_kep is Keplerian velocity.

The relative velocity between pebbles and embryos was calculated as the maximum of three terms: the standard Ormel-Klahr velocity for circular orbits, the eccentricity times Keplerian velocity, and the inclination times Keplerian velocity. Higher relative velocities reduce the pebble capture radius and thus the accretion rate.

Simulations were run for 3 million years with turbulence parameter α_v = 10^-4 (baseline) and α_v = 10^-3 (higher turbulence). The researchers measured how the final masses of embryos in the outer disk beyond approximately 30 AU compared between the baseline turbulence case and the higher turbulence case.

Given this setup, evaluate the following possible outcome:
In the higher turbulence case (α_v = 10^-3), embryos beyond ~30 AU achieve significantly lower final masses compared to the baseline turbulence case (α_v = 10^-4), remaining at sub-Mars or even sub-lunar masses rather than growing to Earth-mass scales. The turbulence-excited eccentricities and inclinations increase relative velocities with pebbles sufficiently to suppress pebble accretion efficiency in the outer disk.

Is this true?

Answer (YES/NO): NO